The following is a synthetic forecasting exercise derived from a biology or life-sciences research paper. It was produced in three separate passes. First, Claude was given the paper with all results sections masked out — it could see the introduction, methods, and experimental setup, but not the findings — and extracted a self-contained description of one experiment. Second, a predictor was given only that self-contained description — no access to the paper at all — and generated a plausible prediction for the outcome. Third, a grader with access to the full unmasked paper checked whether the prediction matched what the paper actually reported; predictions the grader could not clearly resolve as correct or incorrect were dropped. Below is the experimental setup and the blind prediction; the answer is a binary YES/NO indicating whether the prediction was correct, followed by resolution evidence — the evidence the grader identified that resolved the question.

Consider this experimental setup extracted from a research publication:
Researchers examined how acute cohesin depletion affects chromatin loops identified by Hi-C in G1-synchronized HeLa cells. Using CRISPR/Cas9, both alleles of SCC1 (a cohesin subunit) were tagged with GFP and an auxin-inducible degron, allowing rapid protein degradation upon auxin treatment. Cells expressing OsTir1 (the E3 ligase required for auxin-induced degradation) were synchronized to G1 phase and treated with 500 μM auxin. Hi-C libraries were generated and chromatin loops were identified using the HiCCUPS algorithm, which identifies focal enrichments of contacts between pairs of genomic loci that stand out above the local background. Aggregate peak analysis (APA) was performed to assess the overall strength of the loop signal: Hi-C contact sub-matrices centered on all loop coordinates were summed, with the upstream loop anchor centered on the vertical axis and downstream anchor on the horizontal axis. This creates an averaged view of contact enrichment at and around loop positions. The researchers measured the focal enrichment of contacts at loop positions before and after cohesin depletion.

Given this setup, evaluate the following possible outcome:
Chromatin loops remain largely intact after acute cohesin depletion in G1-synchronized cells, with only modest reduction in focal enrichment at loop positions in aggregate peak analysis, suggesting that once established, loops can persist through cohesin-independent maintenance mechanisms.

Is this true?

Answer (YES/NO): NO